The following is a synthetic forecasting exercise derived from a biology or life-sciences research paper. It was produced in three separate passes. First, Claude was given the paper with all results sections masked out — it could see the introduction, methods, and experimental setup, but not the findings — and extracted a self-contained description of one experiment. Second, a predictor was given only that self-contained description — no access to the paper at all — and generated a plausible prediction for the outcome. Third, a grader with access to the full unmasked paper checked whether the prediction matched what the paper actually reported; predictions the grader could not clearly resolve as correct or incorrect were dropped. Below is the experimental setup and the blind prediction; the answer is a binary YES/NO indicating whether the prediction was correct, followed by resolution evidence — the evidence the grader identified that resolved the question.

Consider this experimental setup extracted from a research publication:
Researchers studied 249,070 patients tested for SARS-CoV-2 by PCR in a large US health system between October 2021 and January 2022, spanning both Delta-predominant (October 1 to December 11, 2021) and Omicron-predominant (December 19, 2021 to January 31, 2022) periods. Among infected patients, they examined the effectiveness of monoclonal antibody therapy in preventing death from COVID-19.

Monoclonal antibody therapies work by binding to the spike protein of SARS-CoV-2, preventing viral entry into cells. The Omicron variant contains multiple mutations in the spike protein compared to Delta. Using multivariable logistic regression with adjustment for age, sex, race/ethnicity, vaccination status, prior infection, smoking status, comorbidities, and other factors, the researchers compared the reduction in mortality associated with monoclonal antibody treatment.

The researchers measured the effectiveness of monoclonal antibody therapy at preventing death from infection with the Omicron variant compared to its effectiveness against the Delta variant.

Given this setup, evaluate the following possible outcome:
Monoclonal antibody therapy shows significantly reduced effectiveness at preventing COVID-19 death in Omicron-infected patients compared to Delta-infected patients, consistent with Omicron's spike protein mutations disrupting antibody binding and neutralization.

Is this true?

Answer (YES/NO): YES